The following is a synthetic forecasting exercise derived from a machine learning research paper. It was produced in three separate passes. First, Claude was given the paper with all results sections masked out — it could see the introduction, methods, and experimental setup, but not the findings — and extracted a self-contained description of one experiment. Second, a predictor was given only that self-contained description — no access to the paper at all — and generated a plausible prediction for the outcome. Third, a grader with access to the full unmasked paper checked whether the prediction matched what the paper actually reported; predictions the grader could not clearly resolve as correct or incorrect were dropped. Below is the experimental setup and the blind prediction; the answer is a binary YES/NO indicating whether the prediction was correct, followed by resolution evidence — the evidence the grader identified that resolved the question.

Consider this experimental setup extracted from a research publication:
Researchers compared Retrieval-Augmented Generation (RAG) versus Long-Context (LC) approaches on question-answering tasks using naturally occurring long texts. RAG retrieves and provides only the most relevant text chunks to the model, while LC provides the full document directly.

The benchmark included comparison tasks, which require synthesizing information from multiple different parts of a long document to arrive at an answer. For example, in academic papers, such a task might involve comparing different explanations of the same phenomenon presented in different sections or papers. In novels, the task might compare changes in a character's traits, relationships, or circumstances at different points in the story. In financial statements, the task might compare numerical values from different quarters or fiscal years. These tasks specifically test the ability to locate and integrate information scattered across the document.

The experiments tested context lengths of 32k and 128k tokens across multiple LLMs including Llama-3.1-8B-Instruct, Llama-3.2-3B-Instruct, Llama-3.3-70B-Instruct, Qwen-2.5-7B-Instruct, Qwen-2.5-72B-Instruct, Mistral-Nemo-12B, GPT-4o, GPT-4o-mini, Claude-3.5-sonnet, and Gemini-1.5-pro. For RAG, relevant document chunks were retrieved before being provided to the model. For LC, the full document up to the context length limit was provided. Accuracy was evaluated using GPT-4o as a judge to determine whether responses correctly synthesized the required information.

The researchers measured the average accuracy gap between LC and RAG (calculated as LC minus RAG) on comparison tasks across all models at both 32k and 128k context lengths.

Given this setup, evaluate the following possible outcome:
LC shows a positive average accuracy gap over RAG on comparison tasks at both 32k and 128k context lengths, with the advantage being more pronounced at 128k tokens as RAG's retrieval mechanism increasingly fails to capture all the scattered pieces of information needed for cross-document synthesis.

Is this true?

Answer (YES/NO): NO